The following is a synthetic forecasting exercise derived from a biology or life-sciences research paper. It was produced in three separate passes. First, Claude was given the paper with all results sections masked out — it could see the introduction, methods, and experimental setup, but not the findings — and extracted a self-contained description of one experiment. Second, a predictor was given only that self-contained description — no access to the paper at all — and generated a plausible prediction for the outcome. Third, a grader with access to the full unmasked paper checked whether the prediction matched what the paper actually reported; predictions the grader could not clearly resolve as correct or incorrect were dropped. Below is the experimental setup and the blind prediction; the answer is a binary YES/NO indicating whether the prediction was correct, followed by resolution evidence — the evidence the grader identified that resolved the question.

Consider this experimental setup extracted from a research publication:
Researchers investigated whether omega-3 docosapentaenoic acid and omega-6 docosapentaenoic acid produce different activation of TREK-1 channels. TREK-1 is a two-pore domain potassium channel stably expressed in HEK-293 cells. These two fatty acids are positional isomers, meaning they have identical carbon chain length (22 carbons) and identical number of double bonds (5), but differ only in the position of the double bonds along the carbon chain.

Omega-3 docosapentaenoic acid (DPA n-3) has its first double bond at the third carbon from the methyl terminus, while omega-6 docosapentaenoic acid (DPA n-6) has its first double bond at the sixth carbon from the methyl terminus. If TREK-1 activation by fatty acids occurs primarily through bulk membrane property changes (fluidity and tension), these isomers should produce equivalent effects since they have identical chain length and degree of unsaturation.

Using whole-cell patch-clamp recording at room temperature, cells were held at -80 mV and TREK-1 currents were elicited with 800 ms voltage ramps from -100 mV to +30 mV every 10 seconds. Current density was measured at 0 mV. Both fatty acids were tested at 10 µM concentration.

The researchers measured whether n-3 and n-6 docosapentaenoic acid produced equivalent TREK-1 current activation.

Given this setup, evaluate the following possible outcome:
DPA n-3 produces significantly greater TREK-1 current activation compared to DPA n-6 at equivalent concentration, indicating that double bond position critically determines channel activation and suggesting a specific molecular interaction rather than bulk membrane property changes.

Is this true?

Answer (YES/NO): NO